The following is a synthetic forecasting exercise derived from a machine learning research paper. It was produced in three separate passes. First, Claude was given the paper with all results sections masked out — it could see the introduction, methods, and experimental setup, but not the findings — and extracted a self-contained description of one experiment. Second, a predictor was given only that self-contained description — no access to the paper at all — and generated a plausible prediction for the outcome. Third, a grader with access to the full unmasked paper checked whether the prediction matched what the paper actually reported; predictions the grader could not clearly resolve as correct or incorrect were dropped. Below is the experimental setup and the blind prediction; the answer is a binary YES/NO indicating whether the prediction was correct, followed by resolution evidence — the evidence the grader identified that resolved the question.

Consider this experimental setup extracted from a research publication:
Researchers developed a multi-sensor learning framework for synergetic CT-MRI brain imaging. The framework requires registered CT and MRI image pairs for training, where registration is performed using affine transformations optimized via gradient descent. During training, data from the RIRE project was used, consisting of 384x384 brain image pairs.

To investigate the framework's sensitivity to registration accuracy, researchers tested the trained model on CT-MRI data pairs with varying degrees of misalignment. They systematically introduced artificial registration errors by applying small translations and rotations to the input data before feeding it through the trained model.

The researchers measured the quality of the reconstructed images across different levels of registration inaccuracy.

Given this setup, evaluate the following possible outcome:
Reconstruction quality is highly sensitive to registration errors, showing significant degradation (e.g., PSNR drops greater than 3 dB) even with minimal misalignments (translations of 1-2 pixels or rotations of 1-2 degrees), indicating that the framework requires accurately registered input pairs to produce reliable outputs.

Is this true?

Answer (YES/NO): NO